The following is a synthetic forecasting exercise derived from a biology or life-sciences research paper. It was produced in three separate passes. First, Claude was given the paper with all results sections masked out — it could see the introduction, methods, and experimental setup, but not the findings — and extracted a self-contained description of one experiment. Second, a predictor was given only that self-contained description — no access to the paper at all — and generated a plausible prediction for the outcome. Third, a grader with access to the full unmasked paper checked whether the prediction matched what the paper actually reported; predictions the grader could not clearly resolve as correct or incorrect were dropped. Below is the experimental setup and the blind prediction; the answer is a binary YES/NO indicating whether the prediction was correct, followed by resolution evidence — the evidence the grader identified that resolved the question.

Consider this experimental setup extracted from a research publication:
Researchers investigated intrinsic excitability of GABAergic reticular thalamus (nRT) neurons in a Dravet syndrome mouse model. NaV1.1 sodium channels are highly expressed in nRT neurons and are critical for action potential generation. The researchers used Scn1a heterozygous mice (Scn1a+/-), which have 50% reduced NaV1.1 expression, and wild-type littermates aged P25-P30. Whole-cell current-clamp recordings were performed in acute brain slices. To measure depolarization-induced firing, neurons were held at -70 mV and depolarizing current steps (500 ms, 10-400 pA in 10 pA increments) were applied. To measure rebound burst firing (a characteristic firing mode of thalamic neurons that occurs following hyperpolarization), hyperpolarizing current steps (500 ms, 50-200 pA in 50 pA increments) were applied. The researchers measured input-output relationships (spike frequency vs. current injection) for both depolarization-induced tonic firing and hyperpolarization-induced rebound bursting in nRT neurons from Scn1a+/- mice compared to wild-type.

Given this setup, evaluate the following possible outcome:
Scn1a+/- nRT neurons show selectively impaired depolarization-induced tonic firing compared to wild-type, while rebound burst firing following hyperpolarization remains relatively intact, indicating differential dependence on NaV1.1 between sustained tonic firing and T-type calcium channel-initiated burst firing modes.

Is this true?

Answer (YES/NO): NO